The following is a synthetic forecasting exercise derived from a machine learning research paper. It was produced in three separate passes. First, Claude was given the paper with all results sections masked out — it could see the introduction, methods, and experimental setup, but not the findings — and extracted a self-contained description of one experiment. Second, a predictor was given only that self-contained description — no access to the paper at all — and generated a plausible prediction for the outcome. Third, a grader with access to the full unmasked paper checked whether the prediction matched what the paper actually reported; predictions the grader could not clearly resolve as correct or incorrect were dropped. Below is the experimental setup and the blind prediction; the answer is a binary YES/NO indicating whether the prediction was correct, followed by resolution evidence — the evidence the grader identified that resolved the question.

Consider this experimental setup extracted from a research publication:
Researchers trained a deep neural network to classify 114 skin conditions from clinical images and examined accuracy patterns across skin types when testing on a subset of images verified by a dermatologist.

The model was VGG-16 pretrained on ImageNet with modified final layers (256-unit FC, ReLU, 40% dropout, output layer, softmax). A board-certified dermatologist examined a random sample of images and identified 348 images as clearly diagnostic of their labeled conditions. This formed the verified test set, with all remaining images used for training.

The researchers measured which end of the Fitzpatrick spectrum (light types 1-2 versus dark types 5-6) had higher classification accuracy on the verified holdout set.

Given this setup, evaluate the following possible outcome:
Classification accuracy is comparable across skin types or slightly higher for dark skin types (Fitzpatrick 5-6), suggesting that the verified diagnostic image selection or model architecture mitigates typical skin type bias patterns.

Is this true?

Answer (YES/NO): YES